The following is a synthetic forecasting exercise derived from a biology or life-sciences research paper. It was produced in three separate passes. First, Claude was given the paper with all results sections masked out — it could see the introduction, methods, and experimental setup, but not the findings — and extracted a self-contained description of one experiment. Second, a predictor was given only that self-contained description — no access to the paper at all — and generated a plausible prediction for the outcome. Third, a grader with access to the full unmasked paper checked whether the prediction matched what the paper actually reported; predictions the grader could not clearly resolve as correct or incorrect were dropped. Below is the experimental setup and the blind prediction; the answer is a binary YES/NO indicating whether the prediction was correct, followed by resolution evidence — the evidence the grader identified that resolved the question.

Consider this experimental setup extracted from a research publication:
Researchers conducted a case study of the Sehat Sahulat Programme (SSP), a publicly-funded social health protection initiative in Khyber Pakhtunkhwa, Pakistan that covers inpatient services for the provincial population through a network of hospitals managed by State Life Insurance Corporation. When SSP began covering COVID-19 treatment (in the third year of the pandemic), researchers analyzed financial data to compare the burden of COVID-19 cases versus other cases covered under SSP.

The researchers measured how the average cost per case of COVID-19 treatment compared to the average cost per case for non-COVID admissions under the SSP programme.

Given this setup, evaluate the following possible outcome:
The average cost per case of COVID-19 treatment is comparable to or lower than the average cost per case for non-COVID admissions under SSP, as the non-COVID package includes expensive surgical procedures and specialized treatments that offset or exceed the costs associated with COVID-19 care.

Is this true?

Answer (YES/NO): NO